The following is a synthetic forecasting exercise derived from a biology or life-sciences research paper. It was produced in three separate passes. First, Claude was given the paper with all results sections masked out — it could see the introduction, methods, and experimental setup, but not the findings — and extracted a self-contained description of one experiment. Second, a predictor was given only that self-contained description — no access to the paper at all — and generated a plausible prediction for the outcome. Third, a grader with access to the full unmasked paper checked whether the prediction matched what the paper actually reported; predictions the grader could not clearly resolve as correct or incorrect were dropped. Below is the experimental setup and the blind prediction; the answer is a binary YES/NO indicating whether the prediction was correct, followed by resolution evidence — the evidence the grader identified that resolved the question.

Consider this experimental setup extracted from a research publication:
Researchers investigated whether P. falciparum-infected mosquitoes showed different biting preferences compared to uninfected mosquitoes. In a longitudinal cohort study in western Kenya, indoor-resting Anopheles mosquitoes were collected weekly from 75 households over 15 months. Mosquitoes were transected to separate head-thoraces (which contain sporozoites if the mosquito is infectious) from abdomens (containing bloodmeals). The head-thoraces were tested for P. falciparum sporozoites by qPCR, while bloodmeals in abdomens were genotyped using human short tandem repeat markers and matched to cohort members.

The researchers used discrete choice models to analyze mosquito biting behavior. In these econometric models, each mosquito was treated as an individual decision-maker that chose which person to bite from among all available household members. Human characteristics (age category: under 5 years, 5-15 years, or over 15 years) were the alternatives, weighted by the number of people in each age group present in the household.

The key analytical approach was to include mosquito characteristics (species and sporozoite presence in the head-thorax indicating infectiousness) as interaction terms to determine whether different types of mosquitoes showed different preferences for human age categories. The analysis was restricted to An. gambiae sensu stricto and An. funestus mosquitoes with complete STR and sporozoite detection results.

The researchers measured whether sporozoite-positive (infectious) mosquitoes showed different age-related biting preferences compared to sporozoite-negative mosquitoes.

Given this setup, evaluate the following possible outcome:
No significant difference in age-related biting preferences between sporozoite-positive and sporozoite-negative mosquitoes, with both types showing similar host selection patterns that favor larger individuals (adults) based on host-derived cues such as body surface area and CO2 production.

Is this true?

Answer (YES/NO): NO